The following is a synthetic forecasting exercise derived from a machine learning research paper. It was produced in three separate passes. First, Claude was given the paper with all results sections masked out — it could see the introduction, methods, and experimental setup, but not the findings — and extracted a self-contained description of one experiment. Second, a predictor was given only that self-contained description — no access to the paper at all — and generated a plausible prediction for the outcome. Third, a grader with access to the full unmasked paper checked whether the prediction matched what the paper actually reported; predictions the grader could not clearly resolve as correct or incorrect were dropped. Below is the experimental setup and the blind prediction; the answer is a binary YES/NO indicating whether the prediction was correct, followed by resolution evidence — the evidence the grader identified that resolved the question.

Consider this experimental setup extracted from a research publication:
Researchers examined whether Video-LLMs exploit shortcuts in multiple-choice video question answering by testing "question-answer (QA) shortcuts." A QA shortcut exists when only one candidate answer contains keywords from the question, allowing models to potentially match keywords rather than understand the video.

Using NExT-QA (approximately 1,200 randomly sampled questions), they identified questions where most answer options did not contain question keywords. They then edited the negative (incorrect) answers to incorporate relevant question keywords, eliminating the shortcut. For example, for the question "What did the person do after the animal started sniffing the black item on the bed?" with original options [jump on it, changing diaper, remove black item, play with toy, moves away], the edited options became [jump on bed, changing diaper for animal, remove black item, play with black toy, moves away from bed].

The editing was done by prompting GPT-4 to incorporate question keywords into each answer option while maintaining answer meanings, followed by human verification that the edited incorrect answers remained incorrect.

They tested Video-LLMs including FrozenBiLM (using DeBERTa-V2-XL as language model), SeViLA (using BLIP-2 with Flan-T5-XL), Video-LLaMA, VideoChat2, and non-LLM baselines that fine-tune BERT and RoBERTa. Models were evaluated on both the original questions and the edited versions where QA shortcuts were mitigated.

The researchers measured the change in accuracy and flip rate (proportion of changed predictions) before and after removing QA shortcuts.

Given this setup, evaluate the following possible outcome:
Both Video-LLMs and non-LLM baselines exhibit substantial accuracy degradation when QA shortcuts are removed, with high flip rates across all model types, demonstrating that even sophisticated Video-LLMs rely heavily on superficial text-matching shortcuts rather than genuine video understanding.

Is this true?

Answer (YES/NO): YES